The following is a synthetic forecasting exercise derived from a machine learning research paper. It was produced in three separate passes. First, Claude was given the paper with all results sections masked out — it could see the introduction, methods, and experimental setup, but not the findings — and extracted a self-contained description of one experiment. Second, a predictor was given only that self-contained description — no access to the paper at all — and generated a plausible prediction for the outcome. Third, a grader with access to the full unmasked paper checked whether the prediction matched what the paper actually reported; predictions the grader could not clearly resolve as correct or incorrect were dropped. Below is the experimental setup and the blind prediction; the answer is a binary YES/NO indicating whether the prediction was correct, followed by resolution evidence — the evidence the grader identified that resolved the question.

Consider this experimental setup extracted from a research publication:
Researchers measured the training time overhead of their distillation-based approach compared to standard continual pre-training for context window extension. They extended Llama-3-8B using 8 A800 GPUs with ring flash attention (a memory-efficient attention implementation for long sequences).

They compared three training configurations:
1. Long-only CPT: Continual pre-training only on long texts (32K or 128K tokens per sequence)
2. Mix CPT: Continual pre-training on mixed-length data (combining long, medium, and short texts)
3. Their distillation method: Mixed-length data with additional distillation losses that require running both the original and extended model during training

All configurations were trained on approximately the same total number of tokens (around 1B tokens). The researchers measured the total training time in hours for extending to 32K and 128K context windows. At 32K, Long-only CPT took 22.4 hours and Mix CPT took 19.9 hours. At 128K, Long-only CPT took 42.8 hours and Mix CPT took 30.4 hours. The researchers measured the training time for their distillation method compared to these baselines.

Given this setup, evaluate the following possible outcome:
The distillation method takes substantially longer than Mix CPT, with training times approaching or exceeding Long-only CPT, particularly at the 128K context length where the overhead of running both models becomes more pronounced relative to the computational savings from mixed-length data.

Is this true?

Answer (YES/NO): NO